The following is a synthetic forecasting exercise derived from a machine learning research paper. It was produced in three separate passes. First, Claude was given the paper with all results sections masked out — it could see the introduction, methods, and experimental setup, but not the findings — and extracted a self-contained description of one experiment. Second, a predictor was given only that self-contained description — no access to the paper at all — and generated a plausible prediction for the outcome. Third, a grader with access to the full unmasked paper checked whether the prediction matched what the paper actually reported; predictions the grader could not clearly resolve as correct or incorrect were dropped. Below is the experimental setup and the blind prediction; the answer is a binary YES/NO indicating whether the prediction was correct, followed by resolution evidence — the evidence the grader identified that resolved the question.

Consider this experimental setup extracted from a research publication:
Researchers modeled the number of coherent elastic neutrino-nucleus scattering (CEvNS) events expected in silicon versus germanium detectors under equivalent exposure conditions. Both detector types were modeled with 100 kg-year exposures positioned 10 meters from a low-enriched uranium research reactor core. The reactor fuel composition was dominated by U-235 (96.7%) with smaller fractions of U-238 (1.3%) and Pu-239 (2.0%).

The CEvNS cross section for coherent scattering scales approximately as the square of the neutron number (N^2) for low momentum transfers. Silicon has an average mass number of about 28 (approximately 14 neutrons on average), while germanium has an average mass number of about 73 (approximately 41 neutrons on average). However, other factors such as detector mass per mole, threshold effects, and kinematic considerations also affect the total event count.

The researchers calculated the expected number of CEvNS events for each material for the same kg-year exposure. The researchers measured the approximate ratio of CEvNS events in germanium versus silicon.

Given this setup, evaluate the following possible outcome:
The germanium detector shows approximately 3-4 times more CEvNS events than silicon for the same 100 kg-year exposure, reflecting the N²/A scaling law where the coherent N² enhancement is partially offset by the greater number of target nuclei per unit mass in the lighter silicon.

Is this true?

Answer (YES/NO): YES